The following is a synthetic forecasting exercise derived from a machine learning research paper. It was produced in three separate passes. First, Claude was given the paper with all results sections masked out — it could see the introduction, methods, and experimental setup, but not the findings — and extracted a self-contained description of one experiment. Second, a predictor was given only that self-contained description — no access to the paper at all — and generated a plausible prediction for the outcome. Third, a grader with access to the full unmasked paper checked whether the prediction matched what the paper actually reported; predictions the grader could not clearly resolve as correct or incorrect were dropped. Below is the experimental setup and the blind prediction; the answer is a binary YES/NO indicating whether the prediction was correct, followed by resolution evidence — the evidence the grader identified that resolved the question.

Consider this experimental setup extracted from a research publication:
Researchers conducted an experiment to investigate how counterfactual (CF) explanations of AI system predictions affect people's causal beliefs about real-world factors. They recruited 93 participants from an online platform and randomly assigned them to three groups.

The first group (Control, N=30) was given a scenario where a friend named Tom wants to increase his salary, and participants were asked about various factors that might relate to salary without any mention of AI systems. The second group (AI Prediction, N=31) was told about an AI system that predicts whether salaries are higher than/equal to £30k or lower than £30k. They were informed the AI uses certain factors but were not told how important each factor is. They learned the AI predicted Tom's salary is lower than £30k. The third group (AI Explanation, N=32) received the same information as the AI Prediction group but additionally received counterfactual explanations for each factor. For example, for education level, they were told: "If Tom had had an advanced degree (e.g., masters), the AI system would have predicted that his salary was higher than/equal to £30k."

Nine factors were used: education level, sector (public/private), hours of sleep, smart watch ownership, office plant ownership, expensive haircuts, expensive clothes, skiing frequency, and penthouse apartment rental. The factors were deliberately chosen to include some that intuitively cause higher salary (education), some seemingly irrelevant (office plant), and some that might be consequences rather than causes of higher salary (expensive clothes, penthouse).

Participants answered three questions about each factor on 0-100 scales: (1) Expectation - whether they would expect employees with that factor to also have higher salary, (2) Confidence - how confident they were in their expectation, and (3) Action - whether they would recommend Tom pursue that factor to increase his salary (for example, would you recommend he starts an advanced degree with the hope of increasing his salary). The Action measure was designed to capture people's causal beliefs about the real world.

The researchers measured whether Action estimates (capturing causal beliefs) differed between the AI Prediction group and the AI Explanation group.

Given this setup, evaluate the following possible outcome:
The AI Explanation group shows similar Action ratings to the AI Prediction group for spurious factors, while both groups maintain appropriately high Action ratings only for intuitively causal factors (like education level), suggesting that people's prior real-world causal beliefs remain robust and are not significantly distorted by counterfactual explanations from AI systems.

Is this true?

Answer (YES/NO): NO